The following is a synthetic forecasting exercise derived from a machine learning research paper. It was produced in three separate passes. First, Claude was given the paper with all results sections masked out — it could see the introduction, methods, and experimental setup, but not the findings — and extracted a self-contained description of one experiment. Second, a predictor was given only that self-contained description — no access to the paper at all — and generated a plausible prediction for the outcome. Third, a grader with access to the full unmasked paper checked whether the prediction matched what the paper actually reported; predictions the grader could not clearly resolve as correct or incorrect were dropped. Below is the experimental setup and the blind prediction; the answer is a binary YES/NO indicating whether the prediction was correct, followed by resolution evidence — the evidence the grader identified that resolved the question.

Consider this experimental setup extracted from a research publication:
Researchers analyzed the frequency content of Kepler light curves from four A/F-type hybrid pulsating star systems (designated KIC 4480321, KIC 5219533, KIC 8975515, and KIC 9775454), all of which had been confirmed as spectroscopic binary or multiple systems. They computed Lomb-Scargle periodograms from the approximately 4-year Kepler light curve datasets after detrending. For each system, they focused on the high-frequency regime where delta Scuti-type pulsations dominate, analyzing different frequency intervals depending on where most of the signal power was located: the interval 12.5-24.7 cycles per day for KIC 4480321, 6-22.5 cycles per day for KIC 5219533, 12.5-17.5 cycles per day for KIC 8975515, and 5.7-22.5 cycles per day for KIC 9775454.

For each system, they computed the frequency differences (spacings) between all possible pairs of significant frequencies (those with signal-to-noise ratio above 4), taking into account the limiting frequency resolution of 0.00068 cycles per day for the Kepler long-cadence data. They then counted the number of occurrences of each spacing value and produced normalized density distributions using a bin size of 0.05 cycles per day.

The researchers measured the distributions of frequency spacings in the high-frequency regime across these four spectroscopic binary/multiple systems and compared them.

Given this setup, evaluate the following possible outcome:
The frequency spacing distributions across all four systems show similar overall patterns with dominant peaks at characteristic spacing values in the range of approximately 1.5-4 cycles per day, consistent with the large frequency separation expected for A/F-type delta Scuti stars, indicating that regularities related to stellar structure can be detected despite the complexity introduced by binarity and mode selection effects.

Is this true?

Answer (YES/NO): NO